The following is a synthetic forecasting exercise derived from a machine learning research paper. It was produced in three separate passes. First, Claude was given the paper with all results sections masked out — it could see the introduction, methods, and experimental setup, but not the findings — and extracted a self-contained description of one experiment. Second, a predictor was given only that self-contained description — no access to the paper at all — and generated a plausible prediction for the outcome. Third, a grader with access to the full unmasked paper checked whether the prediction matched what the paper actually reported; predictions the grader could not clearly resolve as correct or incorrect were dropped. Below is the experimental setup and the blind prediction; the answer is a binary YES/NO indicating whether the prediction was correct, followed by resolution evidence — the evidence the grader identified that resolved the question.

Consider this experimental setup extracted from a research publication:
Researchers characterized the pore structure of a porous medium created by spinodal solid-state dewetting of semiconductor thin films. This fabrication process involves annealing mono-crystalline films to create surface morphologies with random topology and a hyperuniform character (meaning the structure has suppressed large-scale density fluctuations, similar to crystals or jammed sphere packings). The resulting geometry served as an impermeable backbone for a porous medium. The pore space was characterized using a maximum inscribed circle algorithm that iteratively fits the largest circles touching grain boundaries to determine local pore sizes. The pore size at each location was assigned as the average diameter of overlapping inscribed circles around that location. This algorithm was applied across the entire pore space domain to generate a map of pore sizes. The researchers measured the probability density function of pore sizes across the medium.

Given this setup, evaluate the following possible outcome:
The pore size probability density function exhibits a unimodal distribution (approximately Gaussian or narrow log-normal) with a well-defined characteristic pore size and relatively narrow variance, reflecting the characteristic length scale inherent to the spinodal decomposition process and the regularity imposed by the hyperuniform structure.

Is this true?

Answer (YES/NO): YES